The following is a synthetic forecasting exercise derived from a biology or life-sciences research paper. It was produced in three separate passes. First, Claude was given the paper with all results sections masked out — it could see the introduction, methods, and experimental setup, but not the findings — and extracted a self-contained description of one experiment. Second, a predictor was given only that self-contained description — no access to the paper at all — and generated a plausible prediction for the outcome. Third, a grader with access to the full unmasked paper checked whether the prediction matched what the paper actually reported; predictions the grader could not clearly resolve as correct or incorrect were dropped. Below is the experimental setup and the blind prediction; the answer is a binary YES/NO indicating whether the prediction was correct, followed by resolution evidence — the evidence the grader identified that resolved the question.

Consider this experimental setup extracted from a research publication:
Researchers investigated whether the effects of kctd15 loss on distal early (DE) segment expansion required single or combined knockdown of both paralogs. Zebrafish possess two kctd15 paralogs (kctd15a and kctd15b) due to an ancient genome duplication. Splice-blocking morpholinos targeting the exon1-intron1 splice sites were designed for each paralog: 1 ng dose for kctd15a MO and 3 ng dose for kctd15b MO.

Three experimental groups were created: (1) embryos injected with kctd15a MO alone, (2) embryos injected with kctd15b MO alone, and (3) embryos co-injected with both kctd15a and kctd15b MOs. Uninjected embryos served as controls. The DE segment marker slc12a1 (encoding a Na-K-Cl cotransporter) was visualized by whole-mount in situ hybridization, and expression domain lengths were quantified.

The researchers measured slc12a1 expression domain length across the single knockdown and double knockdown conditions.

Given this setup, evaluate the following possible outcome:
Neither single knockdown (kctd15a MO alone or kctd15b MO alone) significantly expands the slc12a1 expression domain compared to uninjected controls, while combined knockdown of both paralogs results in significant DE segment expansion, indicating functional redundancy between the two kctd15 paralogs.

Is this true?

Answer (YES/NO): NO